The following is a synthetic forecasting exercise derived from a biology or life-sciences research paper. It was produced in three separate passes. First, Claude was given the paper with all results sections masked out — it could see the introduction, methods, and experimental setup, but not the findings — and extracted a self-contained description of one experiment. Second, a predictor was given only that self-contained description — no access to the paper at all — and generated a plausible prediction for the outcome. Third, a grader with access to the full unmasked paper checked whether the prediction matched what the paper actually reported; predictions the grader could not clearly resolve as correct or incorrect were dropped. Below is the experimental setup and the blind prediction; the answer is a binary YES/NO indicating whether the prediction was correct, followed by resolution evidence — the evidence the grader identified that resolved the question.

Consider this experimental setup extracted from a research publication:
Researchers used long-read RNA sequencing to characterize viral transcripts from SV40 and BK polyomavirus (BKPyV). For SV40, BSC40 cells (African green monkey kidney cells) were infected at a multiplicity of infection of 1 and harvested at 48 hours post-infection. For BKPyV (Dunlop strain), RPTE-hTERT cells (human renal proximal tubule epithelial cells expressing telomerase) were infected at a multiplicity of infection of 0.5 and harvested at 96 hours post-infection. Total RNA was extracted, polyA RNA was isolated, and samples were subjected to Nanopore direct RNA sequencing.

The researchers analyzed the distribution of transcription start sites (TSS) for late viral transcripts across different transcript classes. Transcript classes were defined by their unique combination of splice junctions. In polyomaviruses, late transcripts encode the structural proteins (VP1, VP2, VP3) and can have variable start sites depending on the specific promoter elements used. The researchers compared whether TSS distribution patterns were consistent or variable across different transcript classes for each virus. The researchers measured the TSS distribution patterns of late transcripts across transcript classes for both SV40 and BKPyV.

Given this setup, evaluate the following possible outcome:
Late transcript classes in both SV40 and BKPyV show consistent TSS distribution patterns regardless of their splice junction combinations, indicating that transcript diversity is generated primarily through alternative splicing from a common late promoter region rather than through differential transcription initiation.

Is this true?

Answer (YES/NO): NO